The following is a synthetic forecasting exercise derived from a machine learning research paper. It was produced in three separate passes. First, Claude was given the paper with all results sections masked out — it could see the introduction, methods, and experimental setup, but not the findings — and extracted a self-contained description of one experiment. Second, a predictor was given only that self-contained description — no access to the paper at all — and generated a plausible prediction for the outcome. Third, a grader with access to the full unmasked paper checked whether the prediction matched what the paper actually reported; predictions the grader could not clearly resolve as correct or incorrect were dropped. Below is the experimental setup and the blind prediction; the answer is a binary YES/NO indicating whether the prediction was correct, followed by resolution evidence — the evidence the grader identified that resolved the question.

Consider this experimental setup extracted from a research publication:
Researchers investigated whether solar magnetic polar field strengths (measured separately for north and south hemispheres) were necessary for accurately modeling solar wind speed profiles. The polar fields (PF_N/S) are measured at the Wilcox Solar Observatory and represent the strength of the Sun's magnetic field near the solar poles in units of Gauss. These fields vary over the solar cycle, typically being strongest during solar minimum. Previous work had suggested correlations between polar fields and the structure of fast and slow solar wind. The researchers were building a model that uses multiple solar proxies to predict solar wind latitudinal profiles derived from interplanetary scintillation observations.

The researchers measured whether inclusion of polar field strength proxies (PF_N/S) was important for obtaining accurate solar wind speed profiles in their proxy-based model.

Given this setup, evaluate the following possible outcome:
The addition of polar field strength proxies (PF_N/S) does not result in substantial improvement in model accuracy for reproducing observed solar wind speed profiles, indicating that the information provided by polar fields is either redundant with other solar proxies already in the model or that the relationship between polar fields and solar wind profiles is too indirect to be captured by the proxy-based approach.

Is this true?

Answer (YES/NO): NO